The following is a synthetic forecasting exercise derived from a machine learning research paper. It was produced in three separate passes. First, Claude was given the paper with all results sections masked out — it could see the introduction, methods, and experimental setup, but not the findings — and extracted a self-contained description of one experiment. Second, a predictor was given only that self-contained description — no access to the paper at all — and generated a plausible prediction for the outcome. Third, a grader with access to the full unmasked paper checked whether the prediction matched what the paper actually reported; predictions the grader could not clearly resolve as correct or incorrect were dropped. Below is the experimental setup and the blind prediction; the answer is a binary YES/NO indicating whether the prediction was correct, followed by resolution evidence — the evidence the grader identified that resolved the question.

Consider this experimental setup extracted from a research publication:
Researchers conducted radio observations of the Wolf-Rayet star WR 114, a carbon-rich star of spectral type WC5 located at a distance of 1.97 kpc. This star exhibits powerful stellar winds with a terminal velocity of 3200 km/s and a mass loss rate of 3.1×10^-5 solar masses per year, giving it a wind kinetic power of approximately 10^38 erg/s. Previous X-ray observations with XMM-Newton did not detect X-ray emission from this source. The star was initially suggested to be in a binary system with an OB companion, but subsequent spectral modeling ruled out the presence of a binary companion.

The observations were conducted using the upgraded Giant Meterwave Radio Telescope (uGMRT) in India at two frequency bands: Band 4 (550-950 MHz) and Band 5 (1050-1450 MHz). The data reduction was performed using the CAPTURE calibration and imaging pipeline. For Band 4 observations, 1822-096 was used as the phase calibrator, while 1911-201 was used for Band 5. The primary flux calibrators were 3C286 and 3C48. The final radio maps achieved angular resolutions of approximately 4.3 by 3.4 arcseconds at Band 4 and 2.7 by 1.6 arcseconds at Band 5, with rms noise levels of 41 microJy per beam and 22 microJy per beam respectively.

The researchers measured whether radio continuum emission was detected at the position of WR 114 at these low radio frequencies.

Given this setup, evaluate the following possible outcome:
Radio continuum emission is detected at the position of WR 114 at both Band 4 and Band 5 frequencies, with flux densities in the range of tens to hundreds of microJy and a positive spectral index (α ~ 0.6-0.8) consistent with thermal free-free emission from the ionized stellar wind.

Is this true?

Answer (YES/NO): NO